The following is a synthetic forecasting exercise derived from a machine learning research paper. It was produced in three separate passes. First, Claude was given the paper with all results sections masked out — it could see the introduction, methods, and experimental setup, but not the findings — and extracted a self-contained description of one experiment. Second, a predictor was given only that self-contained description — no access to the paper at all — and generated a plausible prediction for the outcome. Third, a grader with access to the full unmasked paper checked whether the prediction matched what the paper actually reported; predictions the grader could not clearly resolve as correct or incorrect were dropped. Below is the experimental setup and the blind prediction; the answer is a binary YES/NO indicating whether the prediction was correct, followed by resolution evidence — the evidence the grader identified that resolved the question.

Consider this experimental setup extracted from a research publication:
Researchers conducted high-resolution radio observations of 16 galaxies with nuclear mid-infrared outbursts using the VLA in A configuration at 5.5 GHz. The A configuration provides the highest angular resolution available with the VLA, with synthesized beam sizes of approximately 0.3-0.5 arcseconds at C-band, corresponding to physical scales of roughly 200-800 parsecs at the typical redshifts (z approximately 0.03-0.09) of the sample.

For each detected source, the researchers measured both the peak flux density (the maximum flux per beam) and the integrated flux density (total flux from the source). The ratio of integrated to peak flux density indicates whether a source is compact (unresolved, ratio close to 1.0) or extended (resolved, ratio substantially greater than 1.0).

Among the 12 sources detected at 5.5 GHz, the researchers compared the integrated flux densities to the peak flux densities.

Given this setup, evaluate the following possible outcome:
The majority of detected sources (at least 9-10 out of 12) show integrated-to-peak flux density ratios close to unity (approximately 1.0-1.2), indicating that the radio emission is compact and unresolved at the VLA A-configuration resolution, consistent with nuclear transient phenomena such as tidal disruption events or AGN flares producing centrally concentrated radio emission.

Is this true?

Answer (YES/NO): YES